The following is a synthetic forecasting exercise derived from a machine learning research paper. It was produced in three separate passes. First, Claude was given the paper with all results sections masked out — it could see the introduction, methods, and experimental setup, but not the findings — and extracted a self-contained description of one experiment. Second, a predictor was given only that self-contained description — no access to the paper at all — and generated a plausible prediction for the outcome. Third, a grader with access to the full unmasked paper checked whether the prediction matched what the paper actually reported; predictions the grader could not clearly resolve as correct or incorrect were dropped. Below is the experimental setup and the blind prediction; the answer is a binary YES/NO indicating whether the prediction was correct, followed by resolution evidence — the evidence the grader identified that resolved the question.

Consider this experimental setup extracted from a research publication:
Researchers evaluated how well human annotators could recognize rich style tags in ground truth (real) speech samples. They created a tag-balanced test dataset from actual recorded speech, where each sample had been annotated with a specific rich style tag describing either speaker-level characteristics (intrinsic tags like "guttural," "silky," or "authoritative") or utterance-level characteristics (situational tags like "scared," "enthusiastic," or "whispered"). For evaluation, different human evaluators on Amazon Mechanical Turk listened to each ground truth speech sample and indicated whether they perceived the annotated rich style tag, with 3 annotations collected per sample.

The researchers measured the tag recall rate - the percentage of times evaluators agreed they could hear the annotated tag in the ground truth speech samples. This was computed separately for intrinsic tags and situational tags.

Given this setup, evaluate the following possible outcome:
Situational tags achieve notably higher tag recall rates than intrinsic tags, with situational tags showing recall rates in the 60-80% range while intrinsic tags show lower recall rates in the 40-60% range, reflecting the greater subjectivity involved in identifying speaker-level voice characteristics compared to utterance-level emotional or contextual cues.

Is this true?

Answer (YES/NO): NO